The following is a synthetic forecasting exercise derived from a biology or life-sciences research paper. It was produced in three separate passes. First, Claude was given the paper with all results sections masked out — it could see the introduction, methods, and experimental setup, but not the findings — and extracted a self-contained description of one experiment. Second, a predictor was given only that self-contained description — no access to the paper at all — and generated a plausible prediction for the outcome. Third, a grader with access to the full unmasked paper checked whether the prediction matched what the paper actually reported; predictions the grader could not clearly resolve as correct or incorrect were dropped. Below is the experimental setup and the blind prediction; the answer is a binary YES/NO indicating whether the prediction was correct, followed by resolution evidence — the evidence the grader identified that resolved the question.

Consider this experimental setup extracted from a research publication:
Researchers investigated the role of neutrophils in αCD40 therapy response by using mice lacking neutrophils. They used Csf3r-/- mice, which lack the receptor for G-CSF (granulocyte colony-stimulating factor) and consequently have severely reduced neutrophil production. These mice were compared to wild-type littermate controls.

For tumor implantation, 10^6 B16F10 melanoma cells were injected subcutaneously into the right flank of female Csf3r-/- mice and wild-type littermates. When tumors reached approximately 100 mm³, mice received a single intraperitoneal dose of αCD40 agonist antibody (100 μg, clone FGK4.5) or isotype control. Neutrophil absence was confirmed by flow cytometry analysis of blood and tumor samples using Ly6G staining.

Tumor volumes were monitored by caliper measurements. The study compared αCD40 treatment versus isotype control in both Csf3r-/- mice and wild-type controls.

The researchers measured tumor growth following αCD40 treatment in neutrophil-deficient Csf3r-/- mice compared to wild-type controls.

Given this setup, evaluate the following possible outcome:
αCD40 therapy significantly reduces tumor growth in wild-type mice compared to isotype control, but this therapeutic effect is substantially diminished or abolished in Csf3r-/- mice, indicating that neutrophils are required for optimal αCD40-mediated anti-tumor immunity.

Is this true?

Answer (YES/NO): NO